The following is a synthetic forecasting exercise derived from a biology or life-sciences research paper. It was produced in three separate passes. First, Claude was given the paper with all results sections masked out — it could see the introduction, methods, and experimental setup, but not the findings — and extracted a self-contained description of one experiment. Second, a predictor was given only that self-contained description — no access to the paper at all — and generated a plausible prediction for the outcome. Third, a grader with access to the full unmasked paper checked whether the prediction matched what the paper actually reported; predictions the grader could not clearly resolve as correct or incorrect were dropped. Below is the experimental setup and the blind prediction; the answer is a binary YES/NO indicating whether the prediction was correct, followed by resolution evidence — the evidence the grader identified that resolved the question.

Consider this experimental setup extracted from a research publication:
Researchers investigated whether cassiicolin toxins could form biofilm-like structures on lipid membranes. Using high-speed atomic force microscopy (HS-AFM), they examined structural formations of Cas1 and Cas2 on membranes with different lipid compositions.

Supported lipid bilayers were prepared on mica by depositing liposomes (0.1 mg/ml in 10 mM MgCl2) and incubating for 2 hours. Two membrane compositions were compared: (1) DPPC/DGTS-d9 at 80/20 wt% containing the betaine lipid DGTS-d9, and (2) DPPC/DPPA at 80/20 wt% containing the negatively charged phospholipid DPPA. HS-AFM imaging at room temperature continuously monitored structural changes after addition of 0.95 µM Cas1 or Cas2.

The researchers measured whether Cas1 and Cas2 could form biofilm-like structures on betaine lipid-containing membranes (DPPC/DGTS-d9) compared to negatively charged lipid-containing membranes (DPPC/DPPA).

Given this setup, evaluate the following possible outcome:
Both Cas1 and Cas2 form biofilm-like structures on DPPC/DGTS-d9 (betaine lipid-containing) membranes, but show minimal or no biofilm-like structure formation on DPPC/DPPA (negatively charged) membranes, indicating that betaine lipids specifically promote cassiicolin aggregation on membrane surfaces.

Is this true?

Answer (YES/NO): NO